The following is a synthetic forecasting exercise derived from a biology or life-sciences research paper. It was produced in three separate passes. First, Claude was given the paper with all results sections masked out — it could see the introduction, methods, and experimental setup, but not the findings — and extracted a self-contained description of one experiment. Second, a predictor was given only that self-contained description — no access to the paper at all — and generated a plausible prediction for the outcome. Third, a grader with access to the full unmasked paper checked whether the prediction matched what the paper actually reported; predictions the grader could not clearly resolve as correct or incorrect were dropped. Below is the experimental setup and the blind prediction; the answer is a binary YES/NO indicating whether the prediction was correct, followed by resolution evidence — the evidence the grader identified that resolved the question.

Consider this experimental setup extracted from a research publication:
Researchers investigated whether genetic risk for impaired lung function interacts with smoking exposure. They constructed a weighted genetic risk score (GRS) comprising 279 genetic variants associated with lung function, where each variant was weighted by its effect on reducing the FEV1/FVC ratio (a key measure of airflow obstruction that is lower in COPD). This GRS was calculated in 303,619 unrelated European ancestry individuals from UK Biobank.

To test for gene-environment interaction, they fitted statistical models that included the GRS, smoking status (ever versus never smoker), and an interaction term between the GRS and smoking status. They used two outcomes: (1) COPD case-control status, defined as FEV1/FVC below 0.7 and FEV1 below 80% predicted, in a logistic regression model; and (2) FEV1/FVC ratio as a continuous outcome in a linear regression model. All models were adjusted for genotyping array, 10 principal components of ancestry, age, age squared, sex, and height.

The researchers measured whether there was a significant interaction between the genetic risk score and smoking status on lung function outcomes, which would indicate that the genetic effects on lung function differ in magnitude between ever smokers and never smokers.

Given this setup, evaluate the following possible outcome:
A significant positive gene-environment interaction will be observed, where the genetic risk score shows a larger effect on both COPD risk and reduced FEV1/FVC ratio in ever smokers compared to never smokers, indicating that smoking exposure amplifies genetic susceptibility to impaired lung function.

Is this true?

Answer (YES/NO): NO